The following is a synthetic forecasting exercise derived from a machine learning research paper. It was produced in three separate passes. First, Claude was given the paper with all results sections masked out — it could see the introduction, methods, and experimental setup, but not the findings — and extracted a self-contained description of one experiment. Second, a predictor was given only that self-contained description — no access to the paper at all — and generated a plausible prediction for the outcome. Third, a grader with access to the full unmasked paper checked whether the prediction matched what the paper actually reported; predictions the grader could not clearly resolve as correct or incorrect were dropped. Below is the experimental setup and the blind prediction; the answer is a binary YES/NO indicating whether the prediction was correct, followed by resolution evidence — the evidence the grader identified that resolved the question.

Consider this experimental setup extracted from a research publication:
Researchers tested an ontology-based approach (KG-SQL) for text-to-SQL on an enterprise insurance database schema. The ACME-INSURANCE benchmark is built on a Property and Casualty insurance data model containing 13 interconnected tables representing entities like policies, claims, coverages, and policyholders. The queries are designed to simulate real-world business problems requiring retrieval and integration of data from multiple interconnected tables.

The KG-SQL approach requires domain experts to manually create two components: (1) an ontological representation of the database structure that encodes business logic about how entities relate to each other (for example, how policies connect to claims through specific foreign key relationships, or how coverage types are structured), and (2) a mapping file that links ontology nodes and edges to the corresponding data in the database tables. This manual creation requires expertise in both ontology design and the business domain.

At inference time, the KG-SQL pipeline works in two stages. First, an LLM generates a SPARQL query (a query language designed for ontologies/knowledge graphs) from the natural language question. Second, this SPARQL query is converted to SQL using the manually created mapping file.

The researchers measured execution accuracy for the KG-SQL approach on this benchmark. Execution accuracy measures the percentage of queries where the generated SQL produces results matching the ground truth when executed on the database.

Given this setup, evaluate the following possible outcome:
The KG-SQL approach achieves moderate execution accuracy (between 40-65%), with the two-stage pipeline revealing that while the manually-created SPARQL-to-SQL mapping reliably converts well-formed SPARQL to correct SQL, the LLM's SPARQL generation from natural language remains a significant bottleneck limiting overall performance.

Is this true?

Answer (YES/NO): NO